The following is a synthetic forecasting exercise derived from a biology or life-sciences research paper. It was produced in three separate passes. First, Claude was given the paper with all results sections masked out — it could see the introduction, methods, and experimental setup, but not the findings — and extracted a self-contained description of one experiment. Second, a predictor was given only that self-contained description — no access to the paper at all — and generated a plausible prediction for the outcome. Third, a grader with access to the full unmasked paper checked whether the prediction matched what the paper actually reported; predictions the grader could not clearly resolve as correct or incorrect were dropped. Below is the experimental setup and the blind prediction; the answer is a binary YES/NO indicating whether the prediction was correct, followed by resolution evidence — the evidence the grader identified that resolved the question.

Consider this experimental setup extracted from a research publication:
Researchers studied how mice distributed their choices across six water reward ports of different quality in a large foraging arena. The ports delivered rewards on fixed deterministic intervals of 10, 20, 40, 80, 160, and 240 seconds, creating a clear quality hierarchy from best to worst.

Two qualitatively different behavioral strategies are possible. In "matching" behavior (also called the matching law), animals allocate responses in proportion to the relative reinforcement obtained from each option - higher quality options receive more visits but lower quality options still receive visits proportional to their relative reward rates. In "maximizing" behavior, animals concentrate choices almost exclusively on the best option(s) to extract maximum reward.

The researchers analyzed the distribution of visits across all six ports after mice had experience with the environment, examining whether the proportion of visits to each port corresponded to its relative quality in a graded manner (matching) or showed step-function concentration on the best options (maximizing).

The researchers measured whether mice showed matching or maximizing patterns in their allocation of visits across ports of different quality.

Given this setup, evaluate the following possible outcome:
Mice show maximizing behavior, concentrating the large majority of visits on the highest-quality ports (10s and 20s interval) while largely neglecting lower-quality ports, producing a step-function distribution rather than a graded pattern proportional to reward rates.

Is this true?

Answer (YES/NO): NO